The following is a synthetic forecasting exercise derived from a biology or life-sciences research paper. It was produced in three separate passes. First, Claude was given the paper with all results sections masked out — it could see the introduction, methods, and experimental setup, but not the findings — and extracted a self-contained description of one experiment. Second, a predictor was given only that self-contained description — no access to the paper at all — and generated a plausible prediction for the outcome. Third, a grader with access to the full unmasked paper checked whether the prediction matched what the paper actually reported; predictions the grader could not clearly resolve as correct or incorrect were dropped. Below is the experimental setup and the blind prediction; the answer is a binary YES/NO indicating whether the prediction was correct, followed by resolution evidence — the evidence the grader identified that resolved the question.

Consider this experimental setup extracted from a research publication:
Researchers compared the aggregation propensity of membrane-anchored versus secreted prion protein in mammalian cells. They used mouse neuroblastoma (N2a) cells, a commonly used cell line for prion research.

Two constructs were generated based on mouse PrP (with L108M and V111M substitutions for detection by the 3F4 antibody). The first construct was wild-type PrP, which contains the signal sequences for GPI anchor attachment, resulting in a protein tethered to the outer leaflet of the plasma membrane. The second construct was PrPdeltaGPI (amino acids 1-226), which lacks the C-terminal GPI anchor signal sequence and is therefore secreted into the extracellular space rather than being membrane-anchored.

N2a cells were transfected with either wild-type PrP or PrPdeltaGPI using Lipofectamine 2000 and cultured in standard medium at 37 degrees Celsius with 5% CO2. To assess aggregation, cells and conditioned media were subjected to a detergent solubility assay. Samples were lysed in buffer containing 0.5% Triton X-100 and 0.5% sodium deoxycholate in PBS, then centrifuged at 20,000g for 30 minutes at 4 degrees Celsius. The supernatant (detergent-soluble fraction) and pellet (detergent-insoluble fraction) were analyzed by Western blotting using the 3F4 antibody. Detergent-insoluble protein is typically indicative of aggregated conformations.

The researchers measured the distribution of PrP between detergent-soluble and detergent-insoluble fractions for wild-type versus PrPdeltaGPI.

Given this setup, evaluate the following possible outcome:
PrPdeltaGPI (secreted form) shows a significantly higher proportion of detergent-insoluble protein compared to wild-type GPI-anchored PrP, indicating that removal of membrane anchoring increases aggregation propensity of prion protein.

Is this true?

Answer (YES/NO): YES